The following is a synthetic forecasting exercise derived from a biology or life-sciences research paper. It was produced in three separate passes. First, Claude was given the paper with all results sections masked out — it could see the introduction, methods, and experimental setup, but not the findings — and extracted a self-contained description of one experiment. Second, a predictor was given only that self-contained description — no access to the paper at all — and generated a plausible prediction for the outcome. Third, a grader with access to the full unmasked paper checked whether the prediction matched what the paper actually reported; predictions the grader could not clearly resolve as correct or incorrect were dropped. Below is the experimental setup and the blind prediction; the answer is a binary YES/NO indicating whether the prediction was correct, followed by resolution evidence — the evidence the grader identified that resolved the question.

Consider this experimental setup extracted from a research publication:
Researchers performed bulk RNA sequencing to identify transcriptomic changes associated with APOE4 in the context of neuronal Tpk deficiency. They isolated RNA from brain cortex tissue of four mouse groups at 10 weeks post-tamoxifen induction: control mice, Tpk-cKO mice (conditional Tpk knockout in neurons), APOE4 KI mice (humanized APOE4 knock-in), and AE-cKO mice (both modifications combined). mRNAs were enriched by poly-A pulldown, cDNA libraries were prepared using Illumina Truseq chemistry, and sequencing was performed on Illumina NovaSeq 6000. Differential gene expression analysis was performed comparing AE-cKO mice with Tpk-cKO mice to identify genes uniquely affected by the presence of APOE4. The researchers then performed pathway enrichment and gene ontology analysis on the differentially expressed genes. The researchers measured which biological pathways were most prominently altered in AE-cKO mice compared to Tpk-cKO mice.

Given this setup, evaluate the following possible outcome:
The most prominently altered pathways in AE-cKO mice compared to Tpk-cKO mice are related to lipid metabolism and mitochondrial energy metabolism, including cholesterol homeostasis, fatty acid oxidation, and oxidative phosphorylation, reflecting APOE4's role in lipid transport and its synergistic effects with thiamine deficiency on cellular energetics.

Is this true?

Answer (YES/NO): NO